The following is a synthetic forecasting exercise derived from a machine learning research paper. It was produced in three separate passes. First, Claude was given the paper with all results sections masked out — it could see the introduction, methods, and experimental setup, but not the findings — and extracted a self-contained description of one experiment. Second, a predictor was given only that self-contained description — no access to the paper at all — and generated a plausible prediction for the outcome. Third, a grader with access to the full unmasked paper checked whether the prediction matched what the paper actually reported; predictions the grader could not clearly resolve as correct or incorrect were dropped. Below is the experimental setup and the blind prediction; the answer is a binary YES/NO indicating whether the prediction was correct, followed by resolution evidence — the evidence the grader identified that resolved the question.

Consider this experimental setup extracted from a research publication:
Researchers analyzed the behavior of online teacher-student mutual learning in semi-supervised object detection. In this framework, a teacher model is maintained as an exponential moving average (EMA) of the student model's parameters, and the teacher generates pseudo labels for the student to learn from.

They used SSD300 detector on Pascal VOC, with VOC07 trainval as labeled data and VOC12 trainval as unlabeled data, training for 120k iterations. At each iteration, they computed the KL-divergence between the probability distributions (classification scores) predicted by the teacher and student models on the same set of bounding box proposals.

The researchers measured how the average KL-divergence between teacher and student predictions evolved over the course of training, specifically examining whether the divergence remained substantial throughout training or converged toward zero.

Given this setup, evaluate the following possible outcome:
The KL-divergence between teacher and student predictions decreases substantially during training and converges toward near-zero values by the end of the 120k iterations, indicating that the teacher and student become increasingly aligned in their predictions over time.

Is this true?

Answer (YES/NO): YES